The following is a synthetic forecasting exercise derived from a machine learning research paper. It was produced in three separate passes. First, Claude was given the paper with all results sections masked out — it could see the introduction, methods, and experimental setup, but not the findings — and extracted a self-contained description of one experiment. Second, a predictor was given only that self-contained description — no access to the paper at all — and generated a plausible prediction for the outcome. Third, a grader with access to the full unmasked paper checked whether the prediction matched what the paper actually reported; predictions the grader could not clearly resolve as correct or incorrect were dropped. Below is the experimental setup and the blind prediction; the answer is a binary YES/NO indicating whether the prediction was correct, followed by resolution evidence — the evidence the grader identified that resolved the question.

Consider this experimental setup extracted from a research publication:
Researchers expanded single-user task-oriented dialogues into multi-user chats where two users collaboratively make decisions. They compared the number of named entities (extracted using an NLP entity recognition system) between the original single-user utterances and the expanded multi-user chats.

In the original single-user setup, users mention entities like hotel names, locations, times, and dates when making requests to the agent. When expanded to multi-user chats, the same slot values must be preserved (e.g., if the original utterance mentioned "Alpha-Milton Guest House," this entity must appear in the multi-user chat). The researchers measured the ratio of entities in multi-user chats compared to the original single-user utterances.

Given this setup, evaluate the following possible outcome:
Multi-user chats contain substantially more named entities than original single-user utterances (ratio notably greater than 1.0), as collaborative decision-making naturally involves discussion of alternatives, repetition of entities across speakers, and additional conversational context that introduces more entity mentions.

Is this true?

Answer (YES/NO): NO